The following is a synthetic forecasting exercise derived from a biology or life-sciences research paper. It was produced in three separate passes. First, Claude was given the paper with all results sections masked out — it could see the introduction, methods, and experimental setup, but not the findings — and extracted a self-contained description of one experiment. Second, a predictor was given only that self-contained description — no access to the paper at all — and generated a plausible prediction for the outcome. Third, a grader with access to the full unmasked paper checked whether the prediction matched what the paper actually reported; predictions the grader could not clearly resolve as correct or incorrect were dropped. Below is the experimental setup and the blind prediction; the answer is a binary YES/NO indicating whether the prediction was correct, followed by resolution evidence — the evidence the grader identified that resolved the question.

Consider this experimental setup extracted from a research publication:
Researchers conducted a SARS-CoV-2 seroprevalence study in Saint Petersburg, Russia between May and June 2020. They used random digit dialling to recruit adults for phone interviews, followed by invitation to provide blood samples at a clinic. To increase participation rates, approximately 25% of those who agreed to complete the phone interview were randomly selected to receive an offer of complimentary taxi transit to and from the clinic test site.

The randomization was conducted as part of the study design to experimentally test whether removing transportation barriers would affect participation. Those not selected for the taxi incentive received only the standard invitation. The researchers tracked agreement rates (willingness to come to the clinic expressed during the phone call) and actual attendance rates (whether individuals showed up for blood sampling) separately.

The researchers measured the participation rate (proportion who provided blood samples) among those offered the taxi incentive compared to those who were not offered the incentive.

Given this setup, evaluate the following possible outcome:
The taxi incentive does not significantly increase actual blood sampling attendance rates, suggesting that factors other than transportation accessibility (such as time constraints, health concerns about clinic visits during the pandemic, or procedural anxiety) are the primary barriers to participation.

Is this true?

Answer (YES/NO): YES